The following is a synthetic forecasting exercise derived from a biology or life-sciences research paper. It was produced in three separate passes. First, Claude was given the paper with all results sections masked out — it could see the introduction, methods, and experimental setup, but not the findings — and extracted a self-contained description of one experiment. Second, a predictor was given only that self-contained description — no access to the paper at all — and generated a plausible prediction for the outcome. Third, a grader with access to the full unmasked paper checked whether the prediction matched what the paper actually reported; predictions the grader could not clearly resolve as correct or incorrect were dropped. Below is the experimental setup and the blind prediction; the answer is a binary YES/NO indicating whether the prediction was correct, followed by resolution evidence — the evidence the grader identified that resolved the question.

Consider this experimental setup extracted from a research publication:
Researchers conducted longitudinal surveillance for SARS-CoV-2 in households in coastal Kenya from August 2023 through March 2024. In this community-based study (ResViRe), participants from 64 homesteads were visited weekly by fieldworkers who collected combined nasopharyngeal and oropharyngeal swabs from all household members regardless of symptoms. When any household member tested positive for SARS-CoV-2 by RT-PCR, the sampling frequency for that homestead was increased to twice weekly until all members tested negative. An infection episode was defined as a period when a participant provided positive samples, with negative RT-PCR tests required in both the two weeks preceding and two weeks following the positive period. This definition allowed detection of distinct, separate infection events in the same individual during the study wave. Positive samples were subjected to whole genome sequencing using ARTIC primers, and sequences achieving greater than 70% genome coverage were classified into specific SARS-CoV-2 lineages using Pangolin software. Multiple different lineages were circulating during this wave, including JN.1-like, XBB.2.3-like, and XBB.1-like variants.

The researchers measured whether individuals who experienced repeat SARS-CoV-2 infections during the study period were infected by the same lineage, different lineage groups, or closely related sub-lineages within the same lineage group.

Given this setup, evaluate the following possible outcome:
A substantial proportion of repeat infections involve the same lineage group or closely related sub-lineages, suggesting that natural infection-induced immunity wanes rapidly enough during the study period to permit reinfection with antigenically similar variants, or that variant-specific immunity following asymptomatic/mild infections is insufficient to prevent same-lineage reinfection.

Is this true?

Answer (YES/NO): YES